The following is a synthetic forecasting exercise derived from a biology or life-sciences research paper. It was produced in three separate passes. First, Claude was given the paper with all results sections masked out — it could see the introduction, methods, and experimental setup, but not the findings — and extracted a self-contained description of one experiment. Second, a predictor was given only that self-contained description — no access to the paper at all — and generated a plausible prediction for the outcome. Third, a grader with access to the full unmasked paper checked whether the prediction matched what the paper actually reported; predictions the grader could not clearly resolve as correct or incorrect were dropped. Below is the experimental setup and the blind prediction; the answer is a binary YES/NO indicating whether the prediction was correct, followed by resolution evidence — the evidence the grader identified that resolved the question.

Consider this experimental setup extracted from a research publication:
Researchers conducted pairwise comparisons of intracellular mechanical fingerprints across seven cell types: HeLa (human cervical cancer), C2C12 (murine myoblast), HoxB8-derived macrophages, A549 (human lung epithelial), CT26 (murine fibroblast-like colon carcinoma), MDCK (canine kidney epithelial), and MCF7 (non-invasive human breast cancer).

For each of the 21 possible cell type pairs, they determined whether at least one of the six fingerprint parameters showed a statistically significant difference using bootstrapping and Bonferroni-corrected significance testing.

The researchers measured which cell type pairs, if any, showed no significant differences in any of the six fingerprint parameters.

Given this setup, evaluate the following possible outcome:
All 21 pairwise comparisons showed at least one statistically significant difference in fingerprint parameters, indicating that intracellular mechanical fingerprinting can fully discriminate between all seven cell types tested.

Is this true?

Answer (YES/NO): NO